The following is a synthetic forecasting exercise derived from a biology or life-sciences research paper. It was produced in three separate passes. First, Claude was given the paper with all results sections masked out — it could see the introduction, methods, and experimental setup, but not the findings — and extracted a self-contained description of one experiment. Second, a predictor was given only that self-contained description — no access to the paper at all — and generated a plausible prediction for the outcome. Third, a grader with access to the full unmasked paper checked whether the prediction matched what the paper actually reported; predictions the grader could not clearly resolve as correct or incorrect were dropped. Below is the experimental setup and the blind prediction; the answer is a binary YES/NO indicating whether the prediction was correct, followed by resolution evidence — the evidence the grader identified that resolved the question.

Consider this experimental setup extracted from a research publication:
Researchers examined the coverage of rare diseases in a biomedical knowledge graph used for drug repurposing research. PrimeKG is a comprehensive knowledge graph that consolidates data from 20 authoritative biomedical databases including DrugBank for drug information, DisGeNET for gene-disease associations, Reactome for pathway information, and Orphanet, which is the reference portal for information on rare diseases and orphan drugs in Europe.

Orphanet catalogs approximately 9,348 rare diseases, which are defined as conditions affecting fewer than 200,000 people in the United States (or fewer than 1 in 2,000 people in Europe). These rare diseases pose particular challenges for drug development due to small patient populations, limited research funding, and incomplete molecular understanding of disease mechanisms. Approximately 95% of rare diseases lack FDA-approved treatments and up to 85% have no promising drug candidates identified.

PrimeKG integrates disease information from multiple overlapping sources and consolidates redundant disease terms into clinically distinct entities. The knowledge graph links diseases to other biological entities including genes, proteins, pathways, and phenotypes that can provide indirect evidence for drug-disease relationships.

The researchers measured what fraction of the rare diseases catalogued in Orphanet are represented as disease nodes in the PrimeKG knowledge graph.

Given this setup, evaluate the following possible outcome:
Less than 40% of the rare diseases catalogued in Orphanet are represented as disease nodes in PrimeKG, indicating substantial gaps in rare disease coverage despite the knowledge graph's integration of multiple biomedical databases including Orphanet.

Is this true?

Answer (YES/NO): NO